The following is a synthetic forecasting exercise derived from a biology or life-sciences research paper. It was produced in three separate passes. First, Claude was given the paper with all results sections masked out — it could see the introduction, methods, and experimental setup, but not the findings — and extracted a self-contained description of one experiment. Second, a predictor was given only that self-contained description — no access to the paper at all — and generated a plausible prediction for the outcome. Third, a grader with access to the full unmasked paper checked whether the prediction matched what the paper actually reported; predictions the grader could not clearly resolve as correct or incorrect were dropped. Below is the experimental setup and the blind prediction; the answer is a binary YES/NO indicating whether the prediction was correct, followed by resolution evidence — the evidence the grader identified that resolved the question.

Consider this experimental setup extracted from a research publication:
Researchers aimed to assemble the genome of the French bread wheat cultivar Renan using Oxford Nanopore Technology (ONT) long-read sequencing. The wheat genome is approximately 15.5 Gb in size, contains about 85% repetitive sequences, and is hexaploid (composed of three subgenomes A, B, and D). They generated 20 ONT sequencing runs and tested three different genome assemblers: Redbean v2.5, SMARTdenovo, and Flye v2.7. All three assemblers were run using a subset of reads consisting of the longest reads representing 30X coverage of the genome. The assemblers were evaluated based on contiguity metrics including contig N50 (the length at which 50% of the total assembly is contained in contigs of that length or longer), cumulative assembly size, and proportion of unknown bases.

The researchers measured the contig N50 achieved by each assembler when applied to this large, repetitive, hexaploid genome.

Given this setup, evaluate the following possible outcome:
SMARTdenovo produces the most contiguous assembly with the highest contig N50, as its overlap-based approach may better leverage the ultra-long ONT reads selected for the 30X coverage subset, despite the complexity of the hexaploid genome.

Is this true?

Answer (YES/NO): NO